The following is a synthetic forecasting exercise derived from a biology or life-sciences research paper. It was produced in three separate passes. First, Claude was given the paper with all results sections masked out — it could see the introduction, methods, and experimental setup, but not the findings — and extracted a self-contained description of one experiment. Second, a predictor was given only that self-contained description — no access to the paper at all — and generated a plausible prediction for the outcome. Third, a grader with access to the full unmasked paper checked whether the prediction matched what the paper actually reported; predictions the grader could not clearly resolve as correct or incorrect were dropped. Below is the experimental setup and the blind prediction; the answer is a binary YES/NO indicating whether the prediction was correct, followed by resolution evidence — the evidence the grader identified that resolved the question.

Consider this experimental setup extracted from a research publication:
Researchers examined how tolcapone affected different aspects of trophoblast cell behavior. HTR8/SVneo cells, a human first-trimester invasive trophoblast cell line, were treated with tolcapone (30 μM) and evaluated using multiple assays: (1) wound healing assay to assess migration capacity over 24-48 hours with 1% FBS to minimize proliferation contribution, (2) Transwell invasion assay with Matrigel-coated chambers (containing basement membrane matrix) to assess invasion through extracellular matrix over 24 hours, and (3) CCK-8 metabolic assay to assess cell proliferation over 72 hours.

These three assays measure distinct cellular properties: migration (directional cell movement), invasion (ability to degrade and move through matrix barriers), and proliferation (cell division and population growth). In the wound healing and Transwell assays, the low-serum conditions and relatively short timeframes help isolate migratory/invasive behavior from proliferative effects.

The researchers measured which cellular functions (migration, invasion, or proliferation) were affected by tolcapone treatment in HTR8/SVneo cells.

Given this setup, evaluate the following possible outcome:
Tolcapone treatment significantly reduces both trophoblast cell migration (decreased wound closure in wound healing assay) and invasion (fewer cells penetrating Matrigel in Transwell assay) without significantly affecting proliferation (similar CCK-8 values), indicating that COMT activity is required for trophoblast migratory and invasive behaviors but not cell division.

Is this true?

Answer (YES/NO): NO